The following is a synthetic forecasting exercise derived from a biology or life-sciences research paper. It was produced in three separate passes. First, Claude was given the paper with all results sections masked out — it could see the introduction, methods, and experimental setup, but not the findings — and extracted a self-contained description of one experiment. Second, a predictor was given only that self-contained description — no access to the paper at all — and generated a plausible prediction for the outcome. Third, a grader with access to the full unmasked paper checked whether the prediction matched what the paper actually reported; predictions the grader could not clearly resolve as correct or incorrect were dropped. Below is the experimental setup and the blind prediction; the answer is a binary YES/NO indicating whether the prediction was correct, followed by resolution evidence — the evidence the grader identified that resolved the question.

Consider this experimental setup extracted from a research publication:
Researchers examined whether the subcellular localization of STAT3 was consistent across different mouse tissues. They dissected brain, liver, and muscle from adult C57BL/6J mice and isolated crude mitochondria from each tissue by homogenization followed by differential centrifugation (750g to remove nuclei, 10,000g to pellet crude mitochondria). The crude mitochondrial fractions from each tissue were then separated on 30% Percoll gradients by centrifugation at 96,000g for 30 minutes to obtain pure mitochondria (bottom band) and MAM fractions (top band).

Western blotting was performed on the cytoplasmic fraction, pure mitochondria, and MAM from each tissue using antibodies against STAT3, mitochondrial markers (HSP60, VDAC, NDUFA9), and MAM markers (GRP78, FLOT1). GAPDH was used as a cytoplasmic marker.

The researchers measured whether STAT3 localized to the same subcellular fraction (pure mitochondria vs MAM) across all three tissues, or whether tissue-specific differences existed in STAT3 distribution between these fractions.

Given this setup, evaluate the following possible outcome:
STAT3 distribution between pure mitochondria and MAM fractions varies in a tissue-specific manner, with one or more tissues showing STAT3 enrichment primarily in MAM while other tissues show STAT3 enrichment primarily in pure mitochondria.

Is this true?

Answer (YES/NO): NO